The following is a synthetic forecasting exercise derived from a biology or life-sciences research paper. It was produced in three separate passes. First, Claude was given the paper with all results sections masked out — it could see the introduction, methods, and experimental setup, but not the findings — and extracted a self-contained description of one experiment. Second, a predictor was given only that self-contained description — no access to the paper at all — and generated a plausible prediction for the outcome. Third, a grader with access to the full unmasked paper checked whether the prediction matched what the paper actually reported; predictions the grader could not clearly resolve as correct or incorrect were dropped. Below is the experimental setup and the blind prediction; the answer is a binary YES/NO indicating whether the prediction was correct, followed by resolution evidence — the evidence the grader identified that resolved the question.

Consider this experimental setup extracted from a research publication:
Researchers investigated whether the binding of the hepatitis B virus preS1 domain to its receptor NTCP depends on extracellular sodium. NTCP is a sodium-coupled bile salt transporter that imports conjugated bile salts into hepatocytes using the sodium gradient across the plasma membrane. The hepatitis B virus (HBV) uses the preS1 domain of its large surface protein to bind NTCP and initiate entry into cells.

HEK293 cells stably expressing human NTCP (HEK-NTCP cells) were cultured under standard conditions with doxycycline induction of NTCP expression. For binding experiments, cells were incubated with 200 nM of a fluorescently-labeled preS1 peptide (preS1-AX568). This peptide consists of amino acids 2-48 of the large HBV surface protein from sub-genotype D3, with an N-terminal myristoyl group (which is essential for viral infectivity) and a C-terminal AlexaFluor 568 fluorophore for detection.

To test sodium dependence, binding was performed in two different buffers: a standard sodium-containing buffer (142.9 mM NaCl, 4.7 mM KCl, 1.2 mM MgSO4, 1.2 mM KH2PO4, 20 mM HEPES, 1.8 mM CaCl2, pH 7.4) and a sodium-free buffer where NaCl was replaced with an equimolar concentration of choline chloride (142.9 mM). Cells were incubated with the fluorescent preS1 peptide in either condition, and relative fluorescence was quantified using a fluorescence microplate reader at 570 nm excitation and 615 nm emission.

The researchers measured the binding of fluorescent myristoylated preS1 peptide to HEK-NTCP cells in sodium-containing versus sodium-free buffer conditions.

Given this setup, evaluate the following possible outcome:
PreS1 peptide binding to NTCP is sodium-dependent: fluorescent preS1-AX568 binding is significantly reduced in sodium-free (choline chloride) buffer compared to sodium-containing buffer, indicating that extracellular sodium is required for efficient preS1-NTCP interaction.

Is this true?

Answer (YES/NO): NO